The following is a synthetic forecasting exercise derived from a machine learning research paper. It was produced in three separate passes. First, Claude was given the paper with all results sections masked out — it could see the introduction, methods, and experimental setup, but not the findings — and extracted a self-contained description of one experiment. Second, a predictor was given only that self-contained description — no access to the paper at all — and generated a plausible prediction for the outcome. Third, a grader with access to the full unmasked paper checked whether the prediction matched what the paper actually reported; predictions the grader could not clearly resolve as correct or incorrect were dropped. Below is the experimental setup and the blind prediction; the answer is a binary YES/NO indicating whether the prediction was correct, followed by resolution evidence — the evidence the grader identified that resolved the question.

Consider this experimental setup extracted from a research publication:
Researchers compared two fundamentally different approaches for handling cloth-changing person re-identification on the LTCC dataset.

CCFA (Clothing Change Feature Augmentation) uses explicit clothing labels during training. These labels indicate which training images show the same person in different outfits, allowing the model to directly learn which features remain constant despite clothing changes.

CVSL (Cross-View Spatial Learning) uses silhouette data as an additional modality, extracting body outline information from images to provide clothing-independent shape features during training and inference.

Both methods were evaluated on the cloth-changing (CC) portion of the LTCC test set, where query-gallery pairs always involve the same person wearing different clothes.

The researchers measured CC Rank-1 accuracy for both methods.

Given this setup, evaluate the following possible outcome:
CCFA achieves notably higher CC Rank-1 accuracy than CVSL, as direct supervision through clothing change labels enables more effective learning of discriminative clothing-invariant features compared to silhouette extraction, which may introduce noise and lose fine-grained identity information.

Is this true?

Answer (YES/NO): NO